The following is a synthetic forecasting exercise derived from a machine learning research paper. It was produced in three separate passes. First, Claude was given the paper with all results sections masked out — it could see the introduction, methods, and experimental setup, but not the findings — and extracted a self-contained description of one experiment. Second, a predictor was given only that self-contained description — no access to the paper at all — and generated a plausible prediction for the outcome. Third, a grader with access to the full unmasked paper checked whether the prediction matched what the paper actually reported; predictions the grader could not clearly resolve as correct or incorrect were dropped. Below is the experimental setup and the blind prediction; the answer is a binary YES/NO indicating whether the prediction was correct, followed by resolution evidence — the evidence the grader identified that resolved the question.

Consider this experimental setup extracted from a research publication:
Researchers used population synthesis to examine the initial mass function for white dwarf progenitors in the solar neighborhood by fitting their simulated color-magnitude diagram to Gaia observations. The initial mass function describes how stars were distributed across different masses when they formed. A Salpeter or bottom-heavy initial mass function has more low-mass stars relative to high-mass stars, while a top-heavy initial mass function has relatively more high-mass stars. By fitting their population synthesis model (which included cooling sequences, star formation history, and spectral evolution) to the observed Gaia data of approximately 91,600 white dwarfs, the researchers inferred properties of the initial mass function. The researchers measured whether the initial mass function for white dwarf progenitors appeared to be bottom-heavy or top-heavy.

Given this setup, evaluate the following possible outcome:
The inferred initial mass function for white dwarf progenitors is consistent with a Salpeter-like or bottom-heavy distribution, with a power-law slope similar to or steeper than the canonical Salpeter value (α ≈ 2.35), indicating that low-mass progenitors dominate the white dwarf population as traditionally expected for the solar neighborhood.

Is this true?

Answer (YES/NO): NO